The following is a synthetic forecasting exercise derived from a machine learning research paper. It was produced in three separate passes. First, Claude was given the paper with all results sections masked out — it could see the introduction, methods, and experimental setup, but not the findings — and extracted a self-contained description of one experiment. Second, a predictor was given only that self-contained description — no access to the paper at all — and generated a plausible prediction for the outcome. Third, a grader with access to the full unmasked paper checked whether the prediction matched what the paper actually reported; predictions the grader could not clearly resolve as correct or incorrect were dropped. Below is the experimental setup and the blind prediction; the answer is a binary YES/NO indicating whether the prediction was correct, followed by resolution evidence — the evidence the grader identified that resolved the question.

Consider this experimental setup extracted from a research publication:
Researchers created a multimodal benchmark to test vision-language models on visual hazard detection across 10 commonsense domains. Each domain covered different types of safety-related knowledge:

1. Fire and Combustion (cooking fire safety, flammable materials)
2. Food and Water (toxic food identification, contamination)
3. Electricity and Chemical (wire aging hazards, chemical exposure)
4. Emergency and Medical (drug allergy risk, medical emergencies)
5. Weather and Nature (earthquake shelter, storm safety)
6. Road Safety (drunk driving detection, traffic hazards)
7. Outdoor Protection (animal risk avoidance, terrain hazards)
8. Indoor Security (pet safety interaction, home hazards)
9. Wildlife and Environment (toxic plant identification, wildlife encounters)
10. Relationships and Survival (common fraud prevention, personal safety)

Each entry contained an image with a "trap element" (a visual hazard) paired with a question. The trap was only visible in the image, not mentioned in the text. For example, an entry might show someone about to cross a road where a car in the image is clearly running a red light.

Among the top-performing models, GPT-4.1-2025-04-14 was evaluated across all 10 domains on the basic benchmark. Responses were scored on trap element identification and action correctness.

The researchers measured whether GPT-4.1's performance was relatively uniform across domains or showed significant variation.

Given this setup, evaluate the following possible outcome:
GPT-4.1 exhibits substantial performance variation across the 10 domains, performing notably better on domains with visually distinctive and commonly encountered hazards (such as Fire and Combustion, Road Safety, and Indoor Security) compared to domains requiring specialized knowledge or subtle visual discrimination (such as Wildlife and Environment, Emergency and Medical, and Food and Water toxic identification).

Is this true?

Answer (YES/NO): NO